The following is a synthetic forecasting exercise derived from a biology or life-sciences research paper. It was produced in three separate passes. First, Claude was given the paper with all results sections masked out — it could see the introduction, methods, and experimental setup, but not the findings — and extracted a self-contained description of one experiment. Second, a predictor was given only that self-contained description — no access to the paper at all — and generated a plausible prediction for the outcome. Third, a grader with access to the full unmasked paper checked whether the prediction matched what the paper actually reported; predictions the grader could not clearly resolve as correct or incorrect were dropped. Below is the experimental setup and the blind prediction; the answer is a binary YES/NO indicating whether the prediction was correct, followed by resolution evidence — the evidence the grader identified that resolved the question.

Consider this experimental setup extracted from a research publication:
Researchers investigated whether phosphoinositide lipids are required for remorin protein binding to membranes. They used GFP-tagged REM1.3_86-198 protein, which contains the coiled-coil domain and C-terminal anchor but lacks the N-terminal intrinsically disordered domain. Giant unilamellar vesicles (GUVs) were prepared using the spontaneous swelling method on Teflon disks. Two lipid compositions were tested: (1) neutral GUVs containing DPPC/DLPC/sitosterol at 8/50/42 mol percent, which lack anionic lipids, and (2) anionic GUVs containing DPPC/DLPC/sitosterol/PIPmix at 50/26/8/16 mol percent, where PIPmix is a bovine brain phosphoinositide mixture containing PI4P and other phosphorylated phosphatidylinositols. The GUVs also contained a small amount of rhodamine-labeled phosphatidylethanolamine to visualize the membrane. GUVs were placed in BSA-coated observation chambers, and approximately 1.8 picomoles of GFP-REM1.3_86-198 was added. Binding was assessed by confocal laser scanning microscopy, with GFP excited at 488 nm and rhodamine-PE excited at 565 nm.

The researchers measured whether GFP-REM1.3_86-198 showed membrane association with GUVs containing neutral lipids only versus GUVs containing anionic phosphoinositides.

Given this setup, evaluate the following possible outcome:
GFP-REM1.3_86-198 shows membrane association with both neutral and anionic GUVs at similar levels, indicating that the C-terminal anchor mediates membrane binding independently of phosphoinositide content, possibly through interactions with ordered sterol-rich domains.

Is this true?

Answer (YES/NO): NO